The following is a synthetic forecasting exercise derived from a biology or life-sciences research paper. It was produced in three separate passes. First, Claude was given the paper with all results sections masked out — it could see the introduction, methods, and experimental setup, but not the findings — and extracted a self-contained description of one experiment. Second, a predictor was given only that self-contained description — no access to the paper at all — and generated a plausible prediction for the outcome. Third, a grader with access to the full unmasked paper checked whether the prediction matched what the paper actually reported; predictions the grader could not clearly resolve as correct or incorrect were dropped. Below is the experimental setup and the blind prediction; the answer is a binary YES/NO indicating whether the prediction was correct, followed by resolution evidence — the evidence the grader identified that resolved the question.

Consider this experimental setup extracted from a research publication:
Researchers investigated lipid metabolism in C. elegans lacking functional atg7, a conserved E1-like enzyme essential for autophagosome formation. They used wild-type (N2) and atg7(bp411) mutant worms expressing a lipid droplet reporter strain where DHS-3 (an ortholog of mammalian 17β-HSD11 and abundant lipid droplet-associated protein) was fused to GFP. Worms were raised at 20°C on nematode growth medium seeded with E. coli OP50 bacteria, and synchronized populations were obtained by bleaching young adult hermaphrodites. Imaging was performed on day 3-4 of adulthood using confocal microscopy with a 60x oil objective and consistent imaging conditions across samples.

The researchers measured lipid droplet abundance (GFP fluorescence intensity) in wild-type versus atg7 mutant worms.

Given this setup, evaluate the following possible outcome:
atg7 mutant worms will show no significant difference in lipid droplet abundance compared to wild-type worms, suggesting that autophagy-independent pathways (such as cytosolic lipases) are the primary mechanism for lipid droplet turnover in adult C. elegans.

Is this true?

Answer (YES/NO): NO